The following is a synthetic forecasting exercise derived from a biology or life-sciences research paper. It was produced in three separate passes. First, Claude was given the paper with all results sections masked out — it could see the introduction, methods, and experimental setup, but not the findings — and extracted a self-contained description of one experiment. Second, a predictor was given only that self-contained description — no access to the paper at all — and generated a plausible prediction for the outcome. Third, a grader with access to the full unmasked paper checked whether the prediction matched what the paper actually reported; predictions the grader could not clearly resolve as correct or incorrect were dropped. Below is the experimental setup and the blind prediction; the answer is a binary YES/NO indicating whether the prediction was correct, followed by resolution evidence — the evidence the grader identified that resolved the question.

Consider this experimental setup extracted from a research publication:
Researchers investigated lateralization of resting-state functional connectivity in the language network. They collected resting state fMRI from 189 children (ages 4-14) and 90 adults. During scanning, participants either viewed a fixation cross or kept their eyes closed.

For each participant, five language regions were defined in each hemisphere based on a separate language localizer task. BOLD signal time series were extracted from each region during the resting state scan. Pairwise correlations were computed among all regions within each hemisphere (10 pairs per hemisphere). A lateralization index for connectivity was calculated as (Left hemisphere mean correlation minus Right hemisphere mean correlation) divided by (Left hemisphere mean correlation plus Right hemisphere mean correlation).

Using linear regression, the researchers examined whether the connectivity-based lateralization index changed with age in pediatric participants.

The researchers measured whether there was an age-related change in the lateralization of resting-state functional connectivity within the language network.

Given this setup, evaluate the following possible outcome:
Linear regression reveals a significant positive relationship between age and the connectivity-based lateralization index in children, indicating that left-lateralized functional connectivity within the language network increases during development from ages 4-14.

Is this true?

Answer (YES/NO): NO